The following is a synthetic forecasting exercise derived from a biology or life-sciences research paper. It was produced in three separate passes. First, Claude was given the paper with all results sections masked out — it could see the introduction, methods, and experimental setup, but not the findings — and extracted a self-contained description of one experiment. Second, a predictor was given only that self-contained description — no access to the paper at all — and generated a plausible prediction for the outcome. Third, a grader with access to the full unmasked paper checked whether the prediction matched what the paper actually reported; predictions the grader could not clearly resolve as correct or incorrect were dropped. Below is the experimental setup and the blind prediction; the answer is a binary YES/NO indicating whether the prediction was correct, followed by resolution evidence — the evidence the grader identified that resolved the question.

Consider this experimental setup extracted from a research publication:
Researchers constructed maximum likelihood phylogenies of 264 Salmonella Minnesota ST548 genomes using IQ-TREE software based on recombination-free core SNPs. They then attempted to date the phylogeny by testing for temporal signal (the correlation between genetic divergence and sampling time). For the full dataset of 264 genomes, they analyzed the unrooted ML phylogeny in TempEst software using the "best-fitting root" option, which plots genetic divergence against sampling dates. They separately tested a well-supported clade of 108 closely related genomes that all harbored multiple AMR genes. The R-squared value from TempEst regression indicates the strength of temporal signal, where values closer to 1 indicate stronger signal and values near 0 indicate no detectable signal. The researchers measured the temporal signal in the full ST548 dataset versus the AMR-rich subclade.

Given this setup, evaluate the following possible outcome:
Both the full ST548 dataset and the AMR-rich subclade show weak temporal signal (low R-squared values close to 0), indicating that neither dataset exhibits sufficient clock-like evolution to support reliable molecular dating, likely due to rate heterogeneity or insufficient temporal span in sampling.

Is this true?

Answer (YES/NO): NO